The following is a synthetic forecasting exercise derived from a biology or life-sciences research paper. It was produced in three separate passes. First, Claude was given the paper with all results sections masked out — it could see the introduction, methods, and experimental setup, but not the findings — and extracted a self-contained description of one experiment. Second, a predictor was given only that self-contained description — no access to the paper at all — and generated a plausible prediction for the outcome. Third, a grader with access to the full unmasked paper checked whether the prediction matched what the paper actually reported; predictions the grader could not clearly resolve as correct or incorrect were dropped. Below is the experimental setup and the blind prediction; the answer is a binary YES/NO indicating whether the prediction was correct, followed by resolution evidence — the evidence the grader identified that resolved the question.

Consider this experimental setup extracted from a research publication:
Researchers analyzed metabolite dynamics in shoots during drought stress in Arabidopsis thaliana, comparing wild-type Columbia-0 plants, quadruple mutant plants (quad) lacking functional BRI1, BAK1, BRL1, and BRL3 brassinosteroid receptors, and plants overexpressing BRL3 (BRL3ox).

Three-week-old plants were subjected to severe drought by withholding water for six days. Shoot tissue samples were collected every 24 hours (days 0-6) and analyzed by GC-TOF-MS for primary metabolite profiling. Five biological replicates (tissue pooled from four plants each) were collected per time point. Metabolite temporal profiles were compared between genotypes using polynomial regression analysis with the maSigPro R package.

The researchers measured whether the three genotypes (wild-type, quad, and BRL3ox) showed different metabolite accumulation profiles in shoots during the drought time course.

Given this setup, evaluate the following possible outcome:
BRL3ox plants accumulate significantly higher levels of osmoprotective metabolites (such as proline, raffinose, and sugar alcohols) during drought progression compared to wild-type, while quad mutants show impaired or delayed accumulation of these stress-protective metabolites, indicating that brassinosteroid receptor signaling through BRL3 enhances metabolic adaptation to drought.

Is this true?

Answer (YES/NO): NO